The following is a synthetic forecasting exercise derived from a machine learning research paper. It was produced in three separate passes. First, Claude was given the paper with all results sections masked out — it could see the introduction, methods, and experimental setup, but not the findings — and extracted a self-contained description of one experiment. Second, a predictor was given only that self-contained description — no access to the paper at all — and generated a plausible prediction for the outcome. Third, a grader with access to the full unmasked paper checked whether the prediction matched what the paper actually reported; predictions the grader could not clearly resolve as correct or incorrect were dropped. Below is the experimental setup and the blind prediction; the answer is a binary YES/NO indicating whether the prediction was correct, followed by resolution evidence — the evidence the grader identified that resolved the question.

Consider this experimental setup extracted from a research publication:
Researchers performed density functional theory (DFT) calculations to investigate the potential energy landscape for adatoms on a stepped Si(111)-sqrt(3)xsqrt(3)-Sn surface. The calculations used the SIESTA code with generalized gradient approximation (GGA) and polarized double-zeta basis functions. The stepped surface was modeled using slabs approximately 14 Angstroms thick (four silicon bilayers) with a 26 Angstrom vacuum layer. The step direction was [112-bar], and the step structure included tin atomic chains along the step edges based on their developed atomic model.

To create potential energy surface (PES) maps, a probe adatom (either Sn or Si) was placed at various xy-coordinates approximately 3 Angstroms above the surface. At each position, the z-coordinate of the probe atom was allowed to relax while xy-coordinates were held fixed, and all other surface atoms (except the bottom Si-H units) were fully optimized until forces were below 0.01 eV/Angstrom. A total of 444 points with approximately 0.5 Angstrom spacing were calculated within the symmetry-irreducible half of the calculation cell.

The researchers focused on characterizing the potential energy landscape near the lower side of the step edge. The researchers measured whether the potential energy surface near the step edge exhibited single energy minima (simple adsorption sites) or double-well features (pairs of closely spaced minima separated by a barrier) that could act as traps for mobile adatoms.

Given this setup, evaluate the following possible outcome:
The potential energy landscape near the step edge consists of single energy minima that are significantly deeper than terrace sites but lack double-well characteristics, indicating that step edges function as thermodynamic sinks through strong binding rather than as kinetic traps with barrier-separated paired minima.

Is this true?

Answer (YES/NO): NO